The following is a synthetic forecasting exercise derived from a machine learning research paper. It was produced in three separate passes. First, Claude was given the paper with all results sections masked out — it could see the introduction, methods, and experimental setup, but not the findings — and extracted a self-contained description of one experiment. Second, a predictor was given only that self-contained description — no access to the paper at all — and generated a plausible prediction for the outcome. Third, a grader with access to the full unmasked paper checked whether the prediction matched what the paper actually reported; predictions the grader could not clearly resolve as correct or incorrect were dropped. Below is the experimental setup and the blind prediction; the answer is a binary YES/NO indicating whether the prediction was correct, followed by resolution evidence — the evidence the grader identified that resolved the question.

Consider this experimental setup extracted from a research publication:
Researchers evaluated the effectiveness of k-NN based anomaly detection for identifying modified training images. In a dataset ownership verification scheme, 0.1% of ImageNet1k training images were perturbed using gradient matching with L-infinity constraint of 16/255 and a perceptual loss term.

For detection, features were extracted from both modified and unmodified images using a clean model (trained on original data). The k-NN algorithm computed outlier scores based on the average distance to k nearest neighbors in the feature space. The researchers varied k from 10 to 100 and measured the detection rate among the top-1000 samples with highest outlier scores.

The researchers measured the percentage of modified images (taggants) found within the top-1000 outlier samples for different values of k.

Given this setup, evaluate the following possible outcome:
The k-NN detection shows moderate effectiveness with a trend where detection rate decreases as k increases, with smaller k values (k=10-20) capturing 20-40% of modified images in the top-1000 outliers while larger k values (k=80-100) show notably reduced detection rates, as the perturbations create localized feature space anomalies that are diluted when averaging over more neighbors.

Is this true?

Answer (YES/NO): NO